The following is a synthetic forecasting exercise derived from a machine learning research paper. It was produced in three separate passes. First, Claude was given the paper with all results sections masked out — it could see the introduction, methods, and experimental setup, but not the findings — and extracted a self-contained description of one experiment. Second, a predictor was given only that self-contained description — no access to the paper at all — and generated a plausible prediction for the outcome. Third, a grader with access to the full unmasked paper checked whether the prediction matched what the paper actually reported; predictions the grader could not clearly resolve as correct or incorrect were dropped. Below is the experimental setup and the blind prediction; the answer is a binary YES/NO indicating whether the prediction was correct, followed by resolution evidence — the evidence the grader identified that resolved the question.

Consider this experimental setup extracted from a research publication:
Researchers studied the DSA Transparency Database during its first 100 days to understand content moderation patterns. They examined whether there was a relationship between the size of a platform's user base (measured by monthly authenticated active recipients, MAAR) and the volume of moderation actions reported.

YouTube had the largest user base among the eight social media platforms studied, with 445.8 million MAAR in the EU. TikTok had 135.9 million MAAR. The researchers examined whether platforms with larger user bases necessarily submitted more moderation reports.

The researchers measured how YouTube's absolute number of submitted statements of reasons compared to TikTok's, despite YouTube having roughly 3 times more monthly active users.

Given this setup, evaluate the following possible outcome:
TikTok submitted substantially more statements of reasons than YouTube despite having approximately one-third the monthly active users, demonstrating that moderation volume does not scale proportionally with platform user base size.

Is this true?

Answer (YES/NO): YES